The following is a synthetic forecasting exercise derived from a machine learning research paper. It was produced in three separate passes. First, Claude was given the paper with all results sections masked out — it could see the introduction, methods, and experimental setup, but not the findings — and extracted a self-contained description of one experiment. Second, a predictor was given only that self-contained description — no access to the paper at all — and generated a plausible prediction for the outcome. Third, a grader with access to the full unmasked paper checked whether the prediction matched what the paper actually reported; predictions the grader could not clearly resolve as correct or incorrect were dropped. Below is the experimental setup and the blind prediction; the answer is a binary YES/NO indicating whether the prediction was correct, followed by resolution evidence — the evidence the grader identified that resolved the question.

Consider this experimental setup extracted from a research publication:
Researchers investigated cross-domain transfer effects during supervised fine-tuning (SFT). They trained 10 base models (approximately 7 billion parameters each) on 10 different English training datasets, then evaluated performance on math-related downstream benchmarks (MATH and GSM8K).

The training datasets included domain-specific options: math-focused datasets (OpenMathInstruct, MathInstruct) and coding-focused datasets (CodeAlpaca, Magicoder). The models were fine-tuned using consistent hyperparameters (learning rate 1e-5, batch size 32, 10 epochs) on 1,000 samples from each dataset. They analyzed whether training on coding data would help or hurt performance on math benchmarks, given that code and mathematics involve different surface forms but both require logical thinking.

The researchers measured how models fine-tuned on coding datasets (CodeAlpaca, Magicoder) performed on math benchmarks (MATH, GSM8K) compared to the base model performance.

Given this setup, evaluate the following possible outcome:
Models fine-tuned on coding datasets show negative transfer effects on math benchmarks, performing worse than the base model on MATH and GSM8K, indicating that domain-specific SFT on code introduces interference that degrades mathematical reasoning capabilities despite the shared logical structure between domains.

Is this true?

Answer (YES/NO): NO